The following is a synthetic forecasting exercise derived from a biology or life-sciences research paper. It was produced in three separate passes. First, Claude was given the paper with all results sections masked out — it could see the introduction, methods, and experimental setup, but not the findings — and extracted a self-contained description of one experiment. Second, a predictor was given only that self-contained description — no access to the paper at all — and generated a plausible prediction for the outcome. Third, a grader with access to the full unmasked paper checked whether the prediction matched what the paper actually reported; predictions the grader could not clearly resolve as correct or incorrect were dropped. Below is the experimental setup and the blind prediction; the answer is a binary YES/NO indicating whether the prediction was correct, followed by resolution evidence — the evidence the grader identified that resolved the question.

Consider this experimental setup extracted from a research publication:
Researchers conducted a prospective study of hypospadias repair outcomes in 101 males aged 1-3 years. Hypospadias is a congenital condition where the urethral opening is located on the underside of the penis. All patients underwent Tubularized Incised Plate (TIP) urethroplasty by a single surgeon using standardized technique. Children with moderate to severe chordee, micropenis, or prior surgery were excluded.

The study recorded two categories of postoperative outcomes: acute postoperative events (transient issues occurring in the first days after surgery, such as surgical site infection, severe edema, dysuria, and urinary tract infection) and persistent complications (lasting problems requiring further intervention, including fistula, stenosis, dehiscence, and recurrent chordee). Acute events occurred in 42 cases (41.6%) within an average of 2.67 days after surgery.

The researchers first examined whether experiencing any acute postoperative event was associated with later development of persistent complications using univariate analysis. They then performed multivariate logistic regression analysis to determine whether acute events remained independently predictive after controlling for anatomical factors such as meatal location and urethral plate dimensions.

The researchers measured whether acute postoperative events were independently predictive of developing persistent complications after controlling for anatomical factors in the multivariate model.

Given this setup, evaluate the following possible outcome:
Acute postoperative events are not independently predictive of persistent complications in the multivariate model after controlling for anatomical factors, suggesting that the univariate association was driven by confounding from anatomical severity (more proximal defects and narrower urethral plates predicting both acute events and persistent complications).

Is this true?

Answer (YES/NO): NO